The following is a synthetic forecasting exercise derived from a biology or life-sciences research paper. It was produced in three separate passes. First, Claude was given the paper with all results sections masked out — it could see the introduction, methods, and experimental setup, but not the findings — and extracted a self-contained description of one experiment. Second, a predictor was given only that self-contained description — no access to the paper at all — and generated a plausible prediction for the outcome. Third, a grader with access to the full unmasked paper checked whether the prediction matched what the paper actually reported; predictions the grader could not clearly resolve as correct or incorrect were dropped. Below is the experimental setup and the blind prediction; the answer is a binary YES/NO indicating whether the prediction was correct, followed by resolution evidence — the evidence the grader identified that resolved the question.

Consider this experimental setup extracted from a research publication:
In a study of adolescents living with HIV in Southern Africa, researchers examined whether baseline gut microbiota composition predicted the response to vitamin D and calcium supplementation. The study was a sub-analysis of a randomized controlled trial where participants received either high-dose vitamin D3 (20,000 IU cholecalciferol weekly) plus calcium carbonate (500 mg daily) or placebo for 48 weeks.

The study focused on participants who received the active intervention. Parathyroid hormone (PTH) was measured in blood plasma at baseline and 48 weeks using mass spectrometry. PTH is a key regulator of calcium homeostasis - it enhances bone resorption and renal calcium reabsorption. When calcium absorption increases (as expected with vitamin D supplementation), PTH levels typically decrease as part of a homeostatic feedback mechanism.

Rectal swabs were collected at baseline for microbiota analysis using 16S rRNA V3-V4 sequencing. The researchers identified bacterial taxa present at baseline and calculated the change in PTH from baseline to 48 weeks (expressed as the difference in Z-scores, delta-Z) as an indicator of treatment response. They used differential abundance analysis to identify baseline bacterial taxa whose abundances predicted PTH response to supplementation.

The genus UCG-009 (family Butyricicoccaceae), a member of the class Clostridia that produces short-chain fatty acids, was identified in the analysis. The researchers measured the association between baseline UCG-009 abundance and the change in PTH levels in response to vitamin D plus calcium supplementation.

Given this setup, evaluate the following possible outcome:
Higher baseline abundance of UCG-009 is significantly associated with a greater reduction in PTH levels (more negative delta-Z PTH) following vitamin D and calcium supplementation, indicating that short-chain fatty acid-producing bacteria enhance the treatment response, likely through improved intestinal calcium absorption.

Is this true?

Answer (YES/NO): NO